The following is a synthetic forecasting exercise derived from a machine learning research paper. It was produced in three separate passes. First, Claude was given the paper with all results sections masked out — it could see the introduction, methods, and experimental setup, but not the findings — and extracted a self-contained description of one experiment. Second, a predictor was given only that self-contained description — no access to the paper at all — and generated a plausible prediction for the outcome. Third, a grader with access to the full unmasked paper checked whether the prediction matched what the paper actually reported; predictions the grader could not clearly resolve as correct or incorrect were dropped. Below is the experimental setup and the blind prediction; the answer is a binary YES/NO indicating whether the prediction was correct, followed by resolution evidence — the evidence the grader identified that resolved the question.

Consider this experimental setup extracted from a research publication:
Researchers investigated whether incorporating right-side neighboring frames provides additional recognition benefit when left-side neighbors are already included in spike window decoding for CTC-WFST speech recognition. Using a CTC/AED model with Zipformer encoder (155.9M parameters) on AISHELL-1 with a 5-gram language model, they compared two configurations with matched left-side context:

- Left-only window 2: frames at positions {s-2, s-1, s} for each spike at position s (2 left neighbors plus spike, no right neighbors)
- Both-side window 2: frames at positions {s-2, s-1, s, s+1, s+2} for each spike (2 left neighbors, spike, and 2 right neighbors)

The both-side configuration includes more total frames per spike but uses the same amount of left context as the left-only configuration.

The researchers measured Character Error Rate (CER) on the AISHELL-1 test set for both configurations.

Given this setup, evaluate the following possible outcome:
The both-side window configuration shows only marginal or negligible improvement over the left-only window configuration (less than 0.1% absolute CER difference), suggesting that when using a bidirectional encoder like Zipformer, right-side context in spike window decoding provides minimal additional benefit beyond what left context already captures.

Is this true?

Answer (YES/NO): NO